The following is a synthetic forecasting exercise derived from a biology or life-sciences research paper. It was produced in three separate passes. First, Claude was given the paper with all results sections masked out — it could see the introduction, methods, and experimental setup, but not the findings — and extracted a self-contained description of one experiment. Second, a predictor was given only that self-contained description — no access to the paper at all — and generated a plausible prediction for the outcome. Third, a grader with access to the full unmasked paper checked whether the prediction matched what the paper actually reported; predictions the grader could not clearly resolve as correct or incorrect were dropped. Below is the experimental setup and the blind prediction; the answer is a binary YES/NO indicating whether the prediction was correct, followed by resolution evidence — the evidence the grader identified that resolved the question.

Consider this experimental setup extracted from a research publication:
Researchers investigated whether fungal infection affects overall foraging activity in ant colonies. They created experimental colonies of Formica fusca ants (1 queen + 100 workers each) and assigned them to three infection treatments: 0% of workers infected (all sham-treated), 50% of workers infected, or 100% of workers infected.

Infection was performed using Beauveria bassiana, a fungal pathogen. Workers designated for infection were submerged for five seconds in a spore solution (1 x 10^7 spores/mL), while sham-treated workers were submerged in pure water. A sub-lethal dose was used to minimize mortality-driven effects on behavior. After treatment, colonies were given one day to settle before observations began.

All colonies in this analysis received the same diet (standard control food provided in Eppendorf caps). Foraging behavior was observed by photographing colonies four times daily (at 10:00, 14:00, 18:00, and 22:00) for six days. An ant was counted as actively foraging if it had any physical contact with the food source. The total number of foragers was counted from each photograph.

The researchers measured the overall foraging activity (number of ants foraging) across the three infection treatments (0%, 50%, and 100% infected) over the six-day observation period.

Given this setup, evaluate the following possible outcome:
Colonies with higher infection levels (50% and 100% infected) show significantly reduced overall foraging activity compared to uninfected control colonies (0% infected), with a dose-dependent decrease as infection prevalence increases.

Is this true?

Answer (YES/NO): NO